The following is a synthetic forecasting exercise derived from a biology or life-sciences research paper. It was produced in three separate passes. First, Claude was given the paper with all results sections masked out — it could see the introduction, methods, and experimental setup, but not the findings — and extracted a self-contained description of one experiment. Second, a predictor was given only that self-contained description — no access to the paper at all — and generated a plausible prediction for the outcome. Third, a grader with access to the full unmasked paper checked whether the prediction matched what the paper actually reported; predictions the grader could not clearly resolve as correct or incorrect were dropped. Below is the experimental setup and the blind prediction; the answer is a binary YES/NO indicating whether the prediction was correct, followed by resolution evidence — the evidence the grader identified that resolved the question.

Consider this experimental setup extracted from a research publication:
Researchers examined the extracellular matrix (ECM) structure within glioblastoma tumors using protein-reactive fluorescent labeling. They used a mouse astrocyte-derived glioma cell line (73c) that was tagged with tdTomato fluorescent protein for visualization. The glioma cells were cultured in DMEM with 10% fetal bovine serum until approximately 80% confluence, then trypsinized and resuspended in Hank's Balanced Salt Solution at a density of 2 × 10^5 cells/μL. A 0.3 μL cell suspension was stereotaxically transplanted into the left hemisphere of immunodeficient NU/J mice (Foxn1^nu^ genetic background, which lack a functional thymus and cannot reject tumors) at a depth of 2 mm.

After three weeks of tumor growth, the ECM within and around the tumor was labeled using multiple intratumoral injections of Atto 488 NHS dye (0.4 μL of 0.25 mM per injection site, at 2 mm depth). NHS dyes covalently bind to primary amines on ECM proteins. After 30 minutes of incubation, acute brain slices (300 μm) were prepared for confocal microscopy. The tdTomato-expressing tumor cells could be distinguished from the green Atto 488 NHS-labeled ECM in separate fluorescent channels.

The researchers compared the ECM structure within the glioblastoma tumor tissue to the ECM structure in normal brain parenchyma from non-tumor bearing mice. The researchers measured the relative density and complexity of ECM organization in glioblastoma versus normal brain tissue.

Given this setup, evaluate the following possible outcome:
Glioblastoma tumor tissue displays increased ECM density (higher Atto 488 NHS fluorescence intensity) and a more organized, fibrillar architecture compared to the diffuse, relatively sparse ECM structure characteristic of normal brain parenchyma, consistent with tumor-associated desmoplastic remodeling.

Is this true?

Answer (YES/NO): NO